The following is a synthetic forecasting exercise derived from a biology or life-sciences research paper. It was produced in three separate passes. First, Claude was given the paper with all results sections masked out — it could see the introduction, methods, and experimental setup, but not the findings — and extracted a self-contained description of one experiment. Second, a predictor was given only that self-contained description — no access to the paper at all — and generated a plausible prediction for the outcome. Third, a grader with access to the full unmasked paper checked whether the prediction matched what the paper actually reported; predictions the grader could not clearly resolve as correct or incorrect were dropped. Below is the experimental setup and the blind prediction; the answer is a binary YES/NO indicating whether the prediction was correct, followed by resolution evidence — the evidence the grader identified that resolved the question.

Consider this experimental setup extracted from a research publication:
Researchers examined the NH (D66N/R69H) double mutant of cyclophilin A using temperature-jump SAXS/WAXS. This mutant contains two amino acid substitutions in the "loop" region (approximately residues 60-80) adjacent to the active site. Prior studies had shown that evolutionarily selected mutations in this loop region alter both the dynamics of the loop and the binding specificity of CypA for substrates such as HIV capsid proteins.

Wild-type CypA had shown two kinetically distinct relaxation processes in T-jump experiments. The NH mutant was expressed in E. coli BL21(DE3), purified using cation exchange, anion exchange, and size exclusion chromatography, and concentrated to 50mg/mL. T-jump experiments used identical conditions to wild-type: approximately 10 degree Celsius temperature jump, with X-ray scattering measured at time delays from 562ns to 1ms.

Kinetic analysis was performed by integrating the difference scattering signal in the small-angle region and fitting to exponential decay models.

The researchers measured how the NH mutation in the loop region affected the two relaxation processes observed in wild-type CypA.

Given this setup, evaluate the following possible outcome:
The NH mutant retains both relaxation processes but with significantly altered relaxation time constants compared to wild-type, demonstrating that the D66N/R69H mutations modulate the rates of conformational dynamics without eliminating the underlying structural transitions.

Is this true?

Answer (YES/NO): NO